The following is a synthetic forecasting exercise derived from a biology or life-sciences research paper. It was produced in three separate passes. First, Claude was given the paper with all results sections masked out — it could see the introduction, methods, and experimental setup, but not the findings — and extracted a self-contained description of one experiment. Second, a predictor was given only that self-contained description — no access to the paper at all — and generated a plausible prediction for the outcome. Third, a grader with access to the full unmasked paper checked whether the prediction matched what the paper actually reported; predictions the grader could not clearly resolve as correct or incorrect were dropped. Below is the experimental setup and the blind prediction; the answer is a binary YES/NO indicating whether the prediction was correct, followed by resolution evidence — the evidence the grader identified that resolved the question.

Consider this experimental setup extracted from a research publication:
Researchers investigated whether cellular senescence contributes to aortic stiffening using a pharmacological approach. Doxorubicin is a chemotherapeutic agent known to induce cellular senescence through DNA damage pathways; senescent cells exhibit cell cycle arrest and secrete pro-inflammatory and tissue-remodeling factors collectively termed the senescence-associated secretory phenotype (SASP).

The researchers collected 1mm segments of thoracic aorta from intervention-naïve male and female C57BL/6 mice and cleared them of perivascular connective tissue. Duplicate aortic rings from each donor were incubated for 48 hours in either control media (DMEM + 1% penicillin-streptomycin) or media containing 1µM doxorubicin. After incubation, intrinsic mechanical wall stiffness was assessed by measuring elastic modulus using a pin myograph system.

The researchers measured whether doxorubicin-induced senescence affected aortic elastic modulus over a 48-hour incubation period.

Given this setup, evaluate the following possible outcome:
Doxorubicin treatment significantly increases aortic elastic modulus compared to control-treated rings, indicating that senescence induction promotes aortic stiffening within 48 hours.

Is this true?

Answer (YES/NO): YES